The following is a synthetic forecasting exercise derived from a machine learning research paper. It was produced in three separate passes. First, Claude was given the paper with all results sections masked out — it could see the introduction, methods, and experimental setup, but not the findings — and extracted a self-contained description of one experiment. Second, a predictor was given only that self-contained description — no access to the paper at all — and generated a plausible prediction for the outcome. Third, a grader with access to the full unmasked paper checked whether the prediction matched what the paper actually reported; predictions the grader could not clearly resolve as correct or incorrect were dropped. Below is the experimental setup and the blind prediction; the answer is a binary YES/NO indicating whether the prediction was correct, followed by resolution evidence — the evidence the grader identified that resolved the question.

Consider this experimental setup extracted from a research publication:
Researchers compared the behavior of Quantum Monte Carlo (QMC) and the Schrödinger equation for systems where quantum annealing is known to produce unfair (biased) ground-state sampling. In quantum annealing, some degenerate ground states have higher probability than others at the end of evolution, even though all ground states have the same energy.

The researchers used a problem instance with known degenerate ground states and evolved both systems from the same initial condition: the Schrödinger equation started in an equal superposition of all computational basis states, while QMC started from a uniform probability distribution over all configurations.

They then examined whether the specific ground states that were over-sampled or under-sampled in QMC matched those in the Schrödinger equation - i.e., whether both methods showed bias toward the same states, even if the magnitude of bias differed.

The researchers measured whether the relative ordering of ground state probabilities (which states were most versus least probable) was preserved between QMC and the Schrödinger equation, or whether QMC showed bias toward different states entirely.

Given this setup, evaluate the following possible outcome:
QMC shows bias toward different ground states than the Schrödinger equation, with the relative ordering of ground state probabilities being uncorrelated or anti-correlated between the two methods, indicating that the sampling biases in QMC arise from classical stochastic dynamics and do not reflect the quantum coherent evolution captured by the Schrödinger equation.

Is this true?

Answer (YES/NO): NO